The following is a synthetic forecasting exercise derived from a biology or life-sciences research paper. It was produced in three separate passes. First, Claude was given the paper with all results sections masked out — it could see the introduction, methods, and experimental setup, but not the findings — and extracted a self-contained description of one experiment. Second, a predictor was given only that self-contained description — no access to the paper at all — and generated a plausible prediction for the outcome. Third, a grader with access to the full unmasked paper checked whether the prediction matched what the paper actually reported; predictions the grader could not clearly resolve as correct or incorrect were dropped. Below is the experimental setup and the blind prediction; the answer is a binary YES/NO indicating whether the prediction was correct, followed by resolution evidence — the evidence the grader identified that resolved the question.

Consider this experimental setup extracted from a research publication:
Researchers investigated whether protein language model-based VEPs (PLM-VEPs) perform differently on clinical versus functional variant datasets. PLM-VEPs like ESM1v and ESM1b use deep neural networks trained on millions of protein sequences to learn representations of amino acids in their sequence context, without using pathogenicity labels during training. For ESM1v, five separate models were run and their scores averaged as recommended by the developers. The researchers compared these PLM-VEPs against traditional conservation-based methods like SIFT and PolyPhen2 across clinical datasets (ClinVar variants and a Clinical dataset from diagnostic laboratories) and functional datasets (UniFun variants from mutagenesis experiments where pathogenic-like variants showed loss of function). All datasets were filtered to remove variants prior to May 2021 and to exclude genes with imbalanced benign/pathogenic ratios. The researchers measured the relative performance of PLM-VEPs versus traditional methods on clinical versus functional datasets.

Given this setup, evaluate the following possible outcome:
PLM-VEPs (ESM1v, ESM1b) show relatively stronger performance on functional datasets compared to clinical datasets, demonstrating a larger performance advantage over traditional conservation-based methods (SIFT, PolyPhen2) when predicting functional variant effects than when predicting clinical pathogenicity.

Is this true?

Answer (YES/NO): NO